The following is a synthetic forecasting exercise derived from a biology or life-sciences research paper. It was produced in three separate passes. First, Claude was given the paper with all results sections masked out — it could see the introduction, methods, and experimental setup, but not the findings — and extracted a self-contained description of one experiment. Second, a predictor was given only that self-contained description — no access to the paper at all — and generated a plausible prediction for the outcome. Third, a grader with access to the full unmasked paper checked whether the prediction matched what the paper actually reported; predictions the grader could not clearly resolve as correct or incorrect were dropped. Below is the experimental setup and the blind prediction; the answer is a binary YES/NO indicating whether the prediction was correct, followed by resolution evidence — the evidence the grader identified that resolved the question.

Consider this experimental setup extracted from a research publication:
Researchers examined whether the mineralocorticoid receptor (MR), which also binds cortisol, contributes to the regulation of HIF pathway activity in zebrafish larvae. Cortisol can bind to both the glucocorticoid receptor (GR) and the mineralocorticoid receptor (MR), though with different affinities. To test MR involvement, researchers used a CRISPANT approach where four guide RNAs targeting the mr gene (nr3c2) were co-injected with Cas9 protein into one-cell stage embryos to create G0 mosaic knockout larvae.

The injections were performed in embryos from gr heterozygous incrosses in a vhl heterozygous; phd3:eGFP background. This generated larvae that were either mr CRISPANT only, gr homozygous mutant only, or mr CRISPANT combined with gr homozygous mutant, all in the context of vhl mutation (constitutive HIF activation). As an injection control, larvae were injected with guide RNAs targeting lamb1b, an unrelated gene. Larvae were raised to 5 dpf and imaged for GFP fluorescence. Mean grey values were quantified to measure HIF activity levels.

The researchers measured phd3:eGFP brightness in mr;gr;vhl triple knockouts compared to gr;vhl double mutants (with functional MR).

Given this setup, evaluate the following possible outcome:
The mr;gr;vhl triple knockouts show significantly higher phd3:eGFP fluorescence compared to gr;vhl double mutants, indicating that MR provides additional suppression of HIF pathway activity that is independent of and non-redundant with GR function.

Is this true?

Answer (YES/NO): NO